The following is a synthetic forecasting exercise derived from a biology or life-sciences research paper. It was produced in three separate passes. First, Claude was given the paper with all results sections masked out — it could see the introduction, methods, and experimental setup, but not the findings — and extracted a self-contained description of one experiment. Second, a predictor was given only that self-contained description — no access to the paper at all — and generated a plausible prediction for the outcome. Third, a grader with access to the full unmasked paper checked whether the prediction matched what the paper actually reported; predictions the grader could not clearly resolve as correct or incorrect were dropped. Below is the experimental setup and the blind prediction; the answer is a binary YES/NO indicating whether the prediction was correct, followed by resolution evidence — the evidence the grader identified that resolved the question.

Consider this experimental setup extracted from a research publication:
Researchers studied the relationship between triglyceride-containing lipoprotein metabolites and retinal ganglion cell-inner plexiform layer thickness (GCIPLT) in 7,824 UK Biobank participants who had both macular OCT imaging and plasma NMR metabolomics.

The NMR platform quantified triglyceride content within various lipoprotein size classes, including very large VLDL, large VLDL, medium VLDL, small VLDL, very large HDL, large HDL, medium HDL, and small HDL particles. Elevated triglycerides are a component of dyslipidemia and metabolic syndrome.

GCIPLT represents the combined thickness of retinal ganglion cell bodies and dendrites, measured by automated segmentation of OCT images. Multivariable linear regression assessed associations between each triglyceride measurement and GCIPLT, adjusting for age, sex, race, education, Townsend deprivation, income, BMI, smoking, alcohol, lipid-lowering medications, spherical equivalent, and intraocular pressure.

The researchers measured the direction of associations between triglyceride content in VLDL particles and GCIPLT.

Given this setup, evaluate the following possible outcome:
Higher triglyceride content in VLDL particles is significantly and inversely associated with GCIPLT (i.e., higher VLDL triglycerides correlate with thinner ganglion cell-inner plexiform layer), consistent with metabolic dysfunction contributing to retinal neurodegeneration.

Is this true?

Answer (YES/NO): NO